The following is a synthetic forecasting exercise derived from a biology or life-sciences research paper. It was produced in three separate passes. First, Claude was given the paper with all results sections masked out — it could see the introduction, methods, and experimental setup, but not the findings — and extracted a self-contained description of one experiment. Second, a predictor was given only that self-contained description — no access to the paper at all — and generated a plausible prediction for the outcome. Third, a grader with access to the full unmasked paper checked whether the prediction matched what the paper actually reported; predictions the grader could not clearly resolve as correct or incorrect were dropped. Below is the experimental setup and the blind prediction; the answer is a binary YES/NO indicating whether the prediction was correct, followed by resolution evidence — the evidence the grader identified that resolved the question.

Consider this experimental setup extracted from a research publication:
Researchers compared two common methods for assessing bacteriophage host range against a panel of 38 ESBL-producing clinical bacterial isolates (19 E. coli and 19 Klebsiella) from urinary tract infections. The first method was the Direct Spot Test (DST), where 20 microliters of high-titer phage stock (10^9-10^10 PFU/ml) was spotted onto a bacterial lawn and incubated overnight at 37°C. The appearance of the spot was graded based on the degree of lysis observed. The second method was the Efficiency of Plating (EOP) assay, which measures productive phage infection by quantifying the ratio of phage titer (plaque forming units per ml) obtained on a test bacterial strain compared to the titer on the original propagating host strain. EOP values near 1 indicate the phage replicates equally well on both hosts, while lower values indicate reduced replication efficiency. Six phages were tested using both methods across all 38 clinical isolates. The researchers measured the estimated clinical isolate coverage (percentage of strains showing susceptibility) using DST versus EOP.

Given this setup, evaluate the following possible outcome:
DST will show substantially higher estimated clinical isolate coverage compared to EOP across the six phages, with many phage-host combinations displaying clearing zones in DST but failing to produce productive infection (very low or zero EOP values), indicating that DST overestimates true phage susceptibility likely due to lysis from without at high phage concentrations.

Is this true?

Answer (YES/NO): YES